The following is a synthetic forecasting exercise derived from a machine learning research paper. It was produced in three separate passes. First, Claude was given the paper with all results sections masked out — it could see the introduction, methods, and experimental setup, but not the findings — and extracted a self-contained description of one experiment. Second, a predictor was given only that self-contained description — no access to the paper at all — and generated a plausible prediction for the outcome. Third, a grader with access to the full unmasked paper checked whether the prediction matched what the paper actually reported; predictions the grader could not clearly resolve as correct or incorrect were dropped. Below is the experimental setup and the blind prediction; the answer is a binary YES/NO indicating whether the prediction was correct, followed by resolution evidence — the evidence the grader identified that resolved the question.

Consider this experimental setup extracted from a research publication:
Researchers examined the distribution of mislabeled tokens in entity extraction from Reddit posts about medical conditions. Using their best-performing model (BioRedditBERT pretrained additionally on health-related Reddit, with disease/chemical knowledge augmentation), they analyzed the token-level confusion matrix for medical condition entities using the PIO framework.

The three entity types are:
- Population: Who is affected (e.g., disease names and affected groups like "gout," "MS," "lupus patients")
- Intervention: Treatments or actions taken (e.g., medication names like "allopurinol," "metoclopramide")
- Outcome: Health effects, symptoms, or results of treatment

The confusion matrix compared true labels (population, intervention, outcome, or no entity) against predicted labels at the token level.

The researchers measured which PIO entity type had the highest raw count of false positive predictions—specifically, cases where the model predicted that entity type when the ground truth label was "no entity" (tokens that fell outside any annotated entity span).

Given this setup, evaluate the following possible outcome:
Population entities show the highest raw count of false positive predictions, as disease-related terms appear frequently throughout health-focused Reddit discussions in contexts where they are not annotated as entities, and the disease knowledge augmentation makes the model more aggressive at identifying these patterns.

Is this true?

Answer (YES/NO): NO